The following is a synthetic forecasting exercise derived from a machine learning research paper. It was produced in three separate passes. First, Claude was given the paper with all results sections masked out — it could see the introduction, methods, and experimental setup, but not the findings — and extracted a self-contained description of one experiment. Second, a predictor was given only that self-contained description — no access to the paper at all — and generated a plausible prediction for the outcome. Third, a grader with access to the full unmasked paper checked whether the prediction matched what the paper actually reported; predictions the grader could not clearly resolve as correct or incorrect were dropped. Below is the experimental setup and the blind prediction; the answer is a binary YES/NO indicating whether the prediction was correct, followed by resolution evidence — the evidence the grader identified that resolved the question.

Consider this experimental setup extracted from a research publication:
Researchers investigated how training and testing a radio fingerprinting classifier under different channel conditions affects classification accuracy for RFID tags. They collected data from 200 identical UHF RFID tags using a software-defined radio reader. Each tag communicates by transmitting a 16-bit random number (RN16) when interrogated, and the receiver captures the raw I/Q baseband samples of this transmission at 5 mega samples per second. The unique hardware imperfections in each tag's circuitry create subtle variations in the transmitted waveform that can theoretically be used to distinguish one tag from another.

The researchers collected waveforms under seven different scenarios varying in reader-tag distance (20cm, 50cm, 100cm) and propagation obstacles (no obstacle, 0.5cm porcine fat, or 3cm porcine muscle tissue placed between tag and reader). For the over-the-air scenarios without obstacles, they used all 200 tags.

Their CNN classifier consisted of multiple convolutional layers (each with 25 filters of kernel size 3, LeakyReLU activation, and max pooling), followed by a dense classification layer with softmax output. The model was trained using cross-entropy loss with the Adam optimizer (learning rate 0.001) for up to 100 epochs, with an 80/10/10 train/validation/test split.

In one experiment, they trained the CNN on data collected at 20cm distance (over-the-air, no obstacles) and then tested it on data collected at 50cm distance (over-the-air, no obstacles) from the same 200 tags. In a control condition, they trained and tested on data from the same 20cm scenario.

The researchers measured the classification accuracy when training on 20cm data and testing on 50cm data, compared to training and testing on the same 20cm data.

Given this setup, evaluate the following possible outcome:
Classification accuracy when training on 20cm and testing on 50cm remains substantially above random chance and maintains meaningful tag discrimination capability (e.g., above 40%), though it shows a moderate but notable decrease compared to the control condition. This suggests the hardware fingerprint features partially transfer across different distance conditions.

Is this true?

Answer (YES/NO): NO